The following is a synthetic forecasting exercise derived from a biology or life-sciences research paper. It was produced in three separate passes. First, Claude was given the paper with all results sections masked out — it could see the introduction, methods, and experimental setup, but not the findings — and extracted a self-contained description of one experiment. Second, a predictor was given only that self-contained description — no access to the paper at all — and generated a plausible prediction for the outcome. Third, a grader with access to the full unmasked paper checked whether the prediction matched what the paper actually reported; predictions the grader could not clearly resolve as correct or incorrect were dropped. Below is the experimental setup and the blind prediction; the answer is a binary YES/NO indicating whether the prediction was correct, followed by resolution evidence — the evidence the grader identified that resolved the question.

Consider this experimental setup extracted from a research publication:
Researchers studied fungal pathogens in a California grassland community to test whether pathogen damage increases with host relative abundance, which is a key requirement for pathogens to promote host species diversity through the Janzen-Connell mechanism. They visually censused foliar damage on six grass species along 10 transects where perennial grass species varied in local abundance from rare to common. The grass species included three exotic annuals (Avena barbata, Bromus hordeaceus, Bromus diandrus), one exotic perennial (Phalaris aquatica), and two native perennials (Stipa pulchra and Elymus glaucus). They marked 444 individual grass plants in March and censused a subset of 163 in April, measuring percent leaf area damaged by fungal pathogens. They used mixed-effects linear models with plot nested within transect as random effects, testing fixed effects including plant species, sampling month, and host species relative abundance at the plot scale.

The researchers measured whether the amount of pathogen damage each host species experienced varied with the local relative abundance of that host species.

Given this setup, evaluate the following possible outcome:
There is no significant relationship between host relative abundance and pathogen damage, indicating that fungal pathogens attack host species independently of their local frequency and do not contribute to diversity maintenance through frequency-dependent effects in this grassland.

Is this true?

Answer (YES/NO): YES